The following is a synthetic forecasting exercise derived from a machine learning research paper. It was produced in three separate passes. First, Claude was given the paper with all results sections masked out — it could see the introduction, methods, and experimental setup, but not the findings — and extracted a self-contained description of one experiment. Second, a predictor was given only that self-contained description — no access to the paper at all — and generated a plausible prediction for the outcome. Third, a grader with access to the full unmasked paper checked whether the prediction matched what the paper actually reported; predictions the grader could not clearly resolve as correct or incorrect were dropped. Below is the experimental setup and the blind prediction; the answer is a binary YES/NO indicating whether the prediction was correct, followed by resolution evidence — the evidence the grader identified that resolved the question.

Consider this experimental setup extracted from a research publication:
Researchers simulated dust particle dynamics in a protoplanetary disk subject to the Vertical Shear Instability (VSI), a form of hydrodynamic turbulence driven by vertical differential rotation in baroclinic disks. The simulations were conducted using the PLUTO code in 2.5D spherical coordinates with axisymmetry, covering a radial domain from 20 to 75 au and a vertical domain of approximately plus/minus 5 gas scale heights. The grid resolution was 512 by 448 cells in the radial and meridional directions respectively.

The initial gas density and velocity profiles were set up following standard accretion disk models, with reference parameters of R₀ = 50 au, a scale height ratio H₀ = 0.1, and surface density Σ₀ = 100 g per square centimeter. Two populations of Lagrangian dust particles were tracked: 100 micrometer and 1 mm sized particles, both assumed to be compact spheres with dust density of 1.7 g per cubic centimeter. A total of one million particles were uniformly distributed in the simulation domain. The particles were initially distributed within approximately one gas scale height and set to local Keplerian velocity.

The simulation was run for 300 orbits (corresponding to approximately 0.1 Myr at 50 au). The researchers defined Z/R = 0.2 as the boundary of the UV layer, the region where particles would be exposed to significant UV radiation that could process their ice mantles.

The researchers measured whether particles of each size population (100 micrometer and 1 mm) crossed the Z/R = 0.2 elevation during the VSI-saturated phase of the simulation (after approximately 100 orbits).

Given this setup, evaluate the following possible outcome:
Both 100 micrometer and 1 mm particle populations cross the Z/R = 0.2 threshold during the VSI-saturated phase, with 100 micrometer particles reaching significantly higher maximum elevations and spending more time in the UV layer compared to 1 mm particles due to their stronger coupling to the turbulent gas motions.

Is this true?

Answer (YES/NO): NO